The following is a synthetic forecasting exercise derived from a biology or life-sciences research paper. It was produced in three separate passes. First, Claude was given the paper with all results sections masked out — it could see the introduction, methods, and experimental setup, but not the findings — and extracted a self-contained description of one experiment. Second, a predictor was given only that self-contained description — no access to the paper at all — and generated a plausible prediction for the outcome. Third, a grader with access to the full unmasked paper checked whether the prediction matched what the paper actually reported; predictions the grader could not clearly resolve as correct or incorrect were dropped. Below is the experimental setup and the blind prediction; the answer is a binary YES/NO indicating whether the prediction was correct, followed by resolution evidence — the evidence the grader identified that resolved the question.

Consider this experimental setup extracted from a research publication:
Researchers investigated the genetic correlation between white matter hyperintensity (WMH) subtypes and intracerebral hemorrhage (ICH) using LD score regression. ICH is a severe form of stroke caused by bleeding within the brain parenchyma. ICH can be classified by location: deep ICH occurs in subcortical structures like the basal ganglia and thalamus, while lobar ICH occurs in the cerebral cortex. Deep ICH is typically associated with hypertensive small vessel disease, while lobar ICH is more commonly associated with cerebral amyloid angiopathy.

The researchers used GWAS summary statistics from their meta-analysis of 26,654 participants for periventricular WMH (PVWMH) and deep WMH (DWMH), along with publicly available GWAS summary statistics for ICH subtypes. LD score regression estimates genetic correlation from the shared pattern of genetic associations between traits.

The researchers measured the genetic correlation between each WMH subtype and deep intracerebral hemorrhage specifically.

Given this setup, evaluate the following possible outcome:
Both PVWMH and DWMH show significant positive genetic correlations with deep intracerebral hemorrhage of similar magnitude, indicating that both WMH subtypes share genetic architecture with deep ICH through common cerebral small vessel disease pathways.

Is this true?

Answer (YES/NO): NO